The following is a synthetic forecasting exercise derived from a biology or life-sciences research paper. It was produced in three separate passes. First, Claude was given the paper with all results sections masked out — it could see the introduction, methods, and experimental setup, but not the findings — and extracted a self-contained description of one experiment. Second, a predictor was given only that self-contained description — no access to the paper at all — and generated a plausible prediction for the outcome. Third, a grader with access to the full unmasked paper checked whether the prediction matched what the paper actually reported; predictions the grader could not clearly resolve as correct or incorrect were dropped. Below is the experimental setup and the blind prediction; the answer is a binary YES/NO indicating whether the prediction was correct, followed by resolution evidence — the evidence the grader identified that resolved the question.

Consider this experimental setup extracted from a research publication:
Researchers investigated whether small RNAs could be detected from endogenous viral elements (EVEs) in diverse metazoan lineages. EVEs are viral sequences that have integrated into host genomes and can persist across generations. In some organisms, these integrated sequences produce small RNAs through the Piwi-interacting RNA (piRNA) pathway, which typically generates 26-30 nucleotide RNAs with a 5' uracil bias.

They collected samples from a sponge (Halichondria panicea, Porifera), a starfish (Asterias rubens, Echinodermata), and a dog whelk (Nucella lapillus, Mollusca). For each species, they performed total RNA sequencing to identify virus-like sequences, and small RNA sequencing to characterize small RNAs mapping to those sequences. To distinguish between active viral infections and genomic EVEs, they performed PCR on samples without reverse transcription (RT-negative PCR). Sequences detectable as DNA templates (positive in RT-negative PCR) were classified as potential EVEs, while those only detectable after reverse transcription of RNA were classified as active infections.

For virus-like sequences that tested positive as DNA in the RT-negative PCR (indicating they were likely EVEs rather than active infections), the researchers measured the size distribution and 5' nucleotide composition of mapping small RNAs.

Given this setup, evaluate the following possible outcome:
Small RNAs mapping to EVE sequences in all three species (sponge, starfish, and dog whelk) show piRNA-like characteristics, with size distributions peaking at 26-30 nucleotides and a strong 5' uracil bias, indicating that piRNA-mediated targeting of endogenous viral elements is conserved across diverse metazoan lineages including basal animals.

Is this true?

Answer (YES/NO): NO